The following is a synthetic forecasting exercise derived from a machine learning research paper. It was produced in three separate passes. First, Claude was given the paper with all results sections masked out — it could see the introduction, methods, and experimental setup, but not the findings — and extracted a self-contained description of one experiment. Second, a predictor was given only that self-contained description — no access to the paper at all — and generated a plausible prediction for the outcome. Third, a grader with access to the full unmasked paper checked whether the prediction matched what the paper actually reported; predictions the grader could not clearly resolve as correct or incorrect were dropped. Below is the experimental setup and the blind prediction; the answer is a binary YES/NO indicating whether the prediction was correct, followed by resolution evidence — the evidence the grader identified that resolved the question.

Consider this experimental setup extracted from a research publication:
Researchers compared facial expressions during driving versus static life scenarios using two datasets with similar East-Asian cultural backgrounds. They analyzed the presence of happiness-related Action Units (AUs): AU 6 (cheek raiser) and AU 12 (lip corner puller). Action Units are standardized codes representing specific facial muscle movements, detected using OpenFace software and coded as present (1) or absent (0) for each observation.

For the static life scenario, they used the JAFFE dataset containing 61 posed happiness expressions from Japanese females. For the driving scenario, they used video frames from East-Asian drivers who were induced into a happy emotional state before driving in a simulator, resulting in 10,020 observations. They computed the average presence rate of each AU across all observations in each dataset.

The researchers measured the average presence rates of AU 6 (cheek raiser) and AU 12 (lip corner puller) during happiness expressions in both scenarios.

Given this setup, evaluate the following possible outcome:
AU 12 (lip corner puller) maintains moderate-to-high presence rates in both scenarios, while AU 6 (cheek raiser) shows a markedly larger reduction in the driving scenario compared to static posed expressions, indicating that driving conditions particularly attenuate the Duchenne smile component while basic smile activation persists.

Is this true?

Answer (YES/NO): NO